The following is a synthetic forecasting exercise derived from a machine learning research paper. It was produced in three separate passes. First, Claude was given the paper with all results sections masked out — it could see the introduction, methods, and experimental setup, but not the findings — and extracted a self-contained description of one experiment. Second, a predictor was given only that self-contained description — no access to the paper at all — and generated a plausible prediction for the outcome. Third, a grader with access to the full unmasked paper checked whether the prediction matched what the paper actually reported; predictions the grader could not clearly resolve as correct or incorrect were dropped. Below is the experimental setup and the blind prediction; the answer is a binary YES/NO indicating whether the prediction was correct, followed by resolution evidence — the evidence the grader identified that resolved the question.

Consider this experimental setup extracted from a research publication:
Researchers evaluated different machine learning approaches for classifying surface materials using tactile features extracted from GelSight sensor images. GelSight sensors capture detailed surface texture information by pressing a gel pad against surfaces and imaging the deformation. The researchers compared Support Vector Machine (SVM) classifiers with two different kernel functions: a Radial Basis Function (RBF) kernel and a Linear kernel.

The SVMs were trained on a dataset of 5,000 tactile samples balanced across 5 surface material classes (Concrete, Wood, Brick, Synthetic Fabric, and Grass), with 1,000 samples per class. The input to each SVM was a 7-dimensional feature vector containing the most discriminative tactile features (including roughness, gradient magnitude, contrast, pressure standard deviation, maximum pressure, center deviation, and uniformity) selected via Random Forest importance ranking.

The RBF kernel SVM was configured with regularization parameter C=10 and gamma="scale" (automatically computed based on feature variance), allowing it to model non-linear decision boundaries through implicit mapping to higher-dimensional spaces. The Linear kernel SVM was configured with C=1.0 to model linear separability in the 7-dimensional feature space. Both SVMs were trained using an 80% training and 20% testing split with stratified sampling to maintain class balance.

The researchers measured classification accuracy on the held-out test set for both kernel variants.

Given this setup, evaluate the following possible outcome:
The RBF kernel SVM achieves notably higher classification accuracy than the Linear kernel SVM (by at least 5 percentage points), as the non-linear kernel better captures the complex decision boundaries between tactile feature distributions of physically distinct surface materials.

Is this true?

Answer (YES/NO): YES